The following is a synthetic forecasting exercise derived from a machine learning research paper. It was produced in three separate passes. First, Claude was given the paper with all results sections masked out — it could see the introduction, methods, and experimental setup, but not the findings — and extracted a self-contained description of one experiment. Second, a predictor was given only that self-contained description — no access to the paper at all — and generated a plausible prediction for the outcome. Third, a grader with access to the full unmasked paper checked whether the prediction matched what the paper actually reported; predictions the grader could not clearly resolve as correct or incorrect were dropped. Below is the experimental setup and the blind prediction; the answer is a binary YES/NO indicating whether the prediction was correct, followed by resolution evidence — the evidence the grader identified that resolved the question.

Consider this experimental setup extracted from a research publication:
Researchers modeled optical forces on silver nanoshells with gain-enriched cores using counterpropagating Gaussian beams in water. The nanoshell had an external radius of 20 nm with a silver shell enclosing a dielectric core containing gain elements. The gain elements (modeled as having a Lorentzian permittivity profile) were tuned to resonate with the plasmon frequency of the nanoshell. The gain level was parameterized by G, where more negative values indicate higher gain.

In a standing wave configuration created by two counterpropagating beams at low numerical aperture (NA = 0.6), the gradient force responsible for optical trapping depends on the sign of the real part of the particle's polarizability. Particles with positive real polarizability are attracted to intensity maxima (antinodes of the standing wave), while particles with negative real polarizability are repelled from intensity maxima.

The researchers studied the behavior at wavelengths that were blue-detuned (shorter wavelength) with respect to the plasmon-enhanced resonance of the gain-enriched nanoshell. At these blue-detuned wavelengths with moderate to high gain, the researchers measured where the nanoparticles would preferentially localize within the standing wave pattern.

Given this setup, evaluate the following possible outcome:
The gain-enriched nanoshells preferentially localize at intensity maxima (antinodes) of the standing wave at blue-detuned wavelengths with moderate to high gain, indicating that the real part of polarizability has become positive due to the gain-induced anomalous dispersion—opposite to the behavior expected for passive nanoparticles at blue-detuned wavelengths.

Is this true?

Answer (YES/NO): NO